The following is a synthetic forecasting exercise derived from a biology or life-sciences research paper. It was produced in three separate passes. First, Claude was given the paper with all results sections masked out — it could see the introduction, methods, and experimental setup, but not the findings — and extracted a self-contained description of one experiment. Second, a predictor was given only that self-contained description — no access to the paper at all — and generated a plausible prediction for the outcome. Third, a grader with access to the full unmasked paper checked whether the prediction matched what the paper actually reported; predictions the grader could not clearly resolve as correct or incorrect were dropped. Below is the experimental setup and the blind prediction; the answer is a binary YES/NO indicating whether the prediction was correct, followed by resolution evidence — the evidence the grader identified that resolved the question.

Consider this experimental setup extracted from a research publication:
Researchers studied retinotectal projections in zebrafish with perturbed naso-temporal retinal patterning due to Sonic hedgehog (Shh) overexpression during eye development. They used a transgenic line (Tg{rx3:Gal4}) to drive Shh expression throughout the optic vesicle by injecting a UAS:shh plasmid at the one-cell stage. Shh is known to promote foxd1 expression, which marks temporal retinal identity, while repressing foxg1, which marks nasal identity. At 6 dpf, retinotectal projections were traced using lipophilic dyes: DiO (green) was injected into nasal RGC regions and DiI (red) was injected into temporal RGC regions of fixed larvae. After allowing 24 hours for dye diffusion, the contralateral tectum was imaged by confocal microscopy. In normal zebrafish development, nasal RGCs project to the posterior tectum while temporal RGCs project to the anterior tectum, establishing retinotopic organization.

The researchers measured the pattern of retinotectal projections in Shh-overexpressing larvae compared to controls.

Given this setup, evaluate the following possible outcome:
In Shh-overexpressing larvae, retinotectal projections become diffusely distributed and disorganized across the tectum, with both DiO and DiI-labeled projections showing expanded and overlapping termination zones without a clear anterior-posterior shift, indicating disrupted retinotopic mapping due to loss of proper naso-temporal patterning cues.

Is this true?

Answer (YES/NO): NO